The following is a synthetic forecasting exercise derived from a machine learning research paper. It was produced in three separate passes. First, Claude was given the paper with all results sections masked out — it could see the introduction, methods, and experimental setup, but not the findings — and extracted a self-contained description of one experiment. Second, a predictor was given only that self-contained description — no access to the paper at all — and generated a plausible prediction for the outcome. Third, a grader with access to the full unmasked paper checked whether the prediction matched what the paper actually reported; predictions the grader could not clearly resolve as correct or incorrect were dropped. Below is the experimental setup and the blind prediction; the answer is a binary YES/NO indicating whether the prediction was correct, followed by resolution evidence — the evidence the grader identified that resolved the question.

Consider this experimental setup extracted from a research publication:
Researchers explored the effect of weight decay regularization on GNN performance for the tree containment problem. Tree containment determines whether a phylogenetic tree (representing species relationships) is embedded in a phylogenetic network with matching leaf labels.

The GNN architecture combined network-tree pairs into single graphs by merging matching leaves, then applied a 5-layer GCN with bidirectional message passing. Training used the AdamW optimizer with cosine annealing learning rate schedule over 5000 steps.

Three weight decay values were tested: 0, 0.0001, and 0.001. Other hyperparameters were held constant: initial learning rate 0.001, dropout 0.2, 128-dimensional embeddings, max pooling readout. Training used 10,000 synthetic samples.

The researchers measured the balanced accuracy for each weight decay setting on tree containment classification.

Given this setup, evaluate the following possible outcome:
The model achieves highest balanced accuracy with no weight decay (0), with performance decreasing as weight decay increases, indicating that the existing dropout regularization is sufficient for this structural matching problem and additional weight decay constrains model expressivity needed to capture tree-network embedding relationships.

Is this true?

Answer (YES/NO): NO